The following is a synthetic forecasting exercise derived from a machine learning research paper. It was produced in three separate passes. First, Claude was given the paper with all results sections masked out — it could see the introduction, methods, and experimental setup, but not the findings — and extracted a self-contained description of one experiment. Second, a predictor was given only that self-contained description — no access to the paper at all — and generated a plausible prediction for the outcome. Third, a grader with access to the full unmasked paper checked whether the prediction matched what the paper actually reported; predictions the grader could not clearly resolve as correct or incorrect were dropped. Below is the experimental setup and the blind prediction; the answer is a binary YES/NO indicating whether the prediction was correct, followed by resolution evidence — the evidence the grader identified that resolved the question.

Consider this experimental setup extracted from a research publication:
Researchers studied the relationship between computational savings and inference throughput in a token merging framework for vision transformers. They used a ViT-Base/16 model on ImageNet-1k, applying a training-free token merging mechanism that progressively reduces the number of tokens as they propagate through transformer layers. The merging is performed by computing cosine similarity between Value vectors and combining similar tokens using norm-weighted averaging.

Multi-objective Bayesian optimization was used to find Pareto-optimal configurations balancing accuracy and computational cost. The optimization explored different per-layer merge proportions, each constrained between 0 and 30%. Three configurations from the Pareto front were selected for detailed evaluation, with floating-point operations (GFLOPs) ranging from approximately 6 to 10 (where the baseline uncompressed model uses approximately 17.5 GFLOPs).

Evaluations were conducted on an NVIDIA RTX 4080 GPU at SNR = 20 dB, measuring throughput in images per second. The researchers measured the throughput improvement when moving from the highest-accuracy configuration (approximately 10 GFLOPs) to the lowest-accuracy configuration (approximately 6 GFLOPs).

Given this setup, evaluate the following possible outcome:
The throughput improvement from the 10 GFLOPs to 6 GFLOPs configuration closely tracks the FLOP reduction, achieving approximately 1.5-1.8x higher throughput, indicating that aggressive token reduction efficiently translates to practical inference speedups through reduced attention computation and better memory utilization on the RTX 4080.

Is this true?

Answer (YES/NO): NO